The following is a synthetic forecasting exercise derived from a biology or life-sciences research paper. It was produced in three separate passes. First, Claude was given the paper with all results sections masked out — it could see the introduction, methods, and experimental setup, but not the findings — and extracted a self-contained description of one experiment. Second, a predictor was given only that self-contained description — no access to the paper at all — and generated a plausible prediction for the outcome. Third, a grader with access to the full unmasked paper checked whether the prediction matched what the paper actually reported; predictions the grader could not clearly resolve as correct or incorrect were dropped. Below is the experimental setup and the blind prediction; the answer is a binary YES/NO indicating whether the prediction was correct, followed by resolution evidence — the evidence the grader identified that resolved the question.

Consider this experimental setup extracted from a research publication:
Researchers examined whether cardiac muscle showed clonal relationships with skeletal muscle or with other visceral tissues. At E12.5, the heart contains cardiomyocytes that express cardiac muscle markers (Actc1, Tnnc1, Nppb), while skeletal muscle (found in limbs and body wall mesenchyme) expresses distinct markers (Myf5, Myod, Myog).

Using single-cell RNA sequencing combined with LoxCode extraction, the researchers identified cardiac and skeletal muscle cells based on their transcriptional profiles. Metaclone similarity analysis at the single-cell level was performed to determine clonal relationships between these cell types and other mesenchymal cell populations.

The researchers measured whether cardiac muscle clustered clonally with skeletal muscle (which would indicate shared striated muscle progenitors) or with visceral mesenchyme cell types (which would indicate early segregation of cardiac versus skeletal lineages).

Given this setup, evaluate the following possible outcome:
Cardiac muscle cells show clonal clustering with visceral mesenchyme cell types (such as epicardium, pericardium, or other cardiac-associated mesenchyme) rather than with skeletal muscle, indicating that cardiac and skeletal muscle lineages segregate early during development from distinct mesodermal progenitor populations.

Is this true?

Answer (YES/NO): NO